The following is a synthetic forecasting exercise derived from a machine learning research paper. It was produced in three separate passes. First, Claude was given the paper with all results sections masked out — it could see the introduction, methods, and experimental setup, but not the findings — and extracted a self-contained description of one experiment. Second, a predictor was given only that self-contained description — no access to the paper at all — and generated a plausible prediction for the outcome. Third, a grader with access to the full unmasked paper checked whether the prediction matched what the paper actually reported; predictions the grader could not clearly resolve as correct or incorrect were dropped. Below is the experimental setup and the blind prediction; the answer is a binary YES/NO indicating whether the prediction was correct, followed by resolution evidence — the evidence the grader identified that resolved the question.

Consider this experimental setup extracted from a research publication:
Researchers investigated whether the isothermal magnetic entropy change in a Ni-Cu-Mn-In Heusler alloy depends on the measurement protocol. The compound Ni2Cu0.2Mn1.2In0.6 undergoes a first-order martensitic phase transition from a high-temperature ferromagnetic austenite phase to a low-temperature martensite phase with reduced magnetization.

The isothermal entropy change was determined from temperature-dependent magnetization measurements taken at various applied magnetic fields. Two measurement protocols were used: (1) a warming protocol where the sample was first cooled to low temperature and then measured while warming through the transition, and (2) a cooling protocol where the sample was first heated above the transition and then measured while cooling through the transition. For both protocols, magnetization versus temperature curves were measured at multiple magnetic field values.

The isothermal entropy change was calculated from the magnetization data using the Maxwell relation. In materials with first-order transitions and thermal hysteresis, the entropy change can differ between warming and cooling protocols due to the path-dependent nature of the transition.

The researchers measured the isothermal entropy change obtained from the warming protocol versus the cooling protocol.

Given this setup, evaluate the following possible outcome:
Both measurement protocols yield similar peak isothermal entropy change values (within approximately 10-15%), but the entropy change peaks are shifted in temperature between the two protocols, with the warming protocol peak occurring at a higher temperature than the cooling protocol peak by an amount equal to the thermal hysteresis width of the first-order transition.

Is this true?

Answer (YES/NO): NO